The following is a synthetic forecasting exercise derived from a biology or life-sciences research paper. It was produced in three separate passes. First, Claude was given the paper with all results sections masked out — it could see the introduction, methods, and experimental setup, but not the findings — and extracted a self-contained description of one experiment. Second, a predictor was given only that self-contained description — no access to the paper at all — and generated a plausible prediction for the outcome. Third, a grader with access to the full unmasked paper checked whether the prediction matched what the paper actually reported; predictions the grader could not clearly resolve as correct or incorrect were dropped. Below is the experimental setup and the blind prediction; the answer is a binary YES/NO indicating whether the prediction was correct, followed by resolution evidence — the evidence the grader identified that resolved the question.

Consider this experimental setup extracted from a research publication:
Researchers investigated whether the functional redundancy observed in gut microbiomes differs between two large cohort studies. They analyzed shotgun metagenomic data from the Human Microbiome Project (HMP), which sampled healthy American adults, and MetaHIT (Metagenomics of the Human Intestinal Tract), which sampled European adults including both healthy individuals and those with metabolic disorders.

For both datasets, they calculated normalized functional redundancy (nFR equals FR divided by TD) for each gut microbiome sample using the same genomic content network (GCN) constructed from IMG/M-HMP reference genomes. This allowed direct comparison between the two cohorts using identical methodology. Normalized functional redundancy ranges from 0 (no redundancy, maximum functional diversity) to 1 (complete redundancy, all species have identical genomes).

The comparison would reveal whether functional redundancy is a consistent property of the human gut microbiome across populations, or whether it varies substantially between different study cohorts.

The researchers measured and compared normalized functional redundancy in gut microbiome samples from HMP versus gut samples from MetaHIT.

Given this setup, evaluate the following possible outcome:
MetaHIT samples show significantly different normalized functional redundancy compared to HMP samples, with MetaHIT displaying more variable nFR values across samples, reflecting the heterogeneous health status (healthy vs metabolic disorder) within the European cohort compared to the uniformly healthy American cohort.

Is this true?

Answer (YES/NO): NO